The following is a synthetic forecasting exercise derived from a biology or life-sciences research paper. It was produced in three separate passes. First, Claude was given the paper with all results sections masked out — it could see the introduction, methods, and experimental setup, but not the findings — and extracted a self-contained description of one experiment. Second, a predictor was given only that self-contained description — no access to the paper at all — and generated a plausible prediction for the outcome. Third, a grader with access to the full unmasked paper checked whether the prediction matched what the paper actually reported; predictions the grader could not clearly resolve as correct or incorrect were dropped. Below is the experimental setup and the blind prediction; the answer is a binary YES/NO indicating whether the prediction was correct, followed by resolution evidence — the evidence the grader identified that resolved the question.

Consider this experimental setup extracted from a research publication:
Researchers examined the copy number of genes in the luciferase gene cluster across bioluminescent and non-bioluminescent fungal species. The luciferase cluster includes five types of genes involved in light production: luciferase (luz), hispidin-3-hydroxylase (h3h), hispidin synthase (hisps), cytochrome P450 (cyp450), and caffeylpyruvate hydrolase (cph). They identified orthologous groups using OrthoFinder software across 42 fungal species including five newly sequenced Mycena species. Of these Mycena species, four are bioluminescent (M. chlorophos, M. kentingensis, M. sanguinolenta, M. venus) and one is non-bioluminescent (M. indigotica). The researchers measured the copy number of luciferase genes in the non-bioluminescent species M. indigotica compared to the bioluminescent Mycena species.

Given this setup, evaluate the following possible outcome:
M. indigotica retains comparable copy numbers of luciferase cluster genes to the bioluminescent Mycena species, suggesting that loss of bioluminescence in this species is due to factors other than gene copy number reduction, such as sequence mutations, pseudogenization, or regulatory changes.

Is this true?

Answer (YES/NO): NO